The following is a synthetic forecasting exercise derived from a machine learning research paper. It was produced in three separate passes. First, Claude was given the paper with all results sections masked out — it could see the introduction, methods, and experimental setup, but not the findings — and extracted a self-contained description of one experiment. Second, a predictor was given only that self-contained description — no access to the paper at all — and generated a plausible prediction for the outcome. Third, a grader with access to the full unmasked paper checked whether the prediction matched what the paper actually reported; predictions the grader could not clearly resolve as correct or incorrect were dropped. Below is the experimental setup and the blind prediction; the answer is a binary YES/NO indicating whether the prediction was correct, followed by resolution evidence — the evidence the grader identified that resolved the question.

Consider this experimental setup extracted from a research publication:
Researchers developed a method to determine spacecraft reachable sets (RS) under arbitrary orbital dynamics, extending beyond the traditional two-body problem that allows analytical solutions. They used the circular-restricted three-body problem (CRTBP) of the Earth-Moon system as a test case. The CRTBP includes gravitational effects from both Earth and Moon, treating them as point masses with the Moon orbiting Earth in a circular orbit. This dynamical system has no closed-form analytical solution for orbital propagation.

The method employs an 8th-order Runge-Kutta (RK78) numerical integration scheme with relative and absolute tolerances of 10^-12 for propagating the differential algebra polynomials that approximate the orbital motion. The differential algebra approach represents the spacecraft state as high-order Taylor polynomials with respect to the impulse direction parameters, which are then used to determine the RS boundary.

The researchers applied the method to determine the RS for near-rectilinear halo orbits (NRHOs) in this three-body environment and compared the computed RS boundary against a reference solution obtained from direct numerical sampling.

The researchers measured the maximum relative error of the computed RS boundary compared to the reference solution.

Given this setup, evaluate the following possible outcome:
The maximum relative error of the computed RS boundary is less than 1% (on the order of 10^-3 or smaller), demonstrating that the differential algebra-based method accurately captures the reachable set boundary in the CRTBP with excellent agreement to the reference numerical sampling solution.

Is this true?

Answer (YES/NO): YES